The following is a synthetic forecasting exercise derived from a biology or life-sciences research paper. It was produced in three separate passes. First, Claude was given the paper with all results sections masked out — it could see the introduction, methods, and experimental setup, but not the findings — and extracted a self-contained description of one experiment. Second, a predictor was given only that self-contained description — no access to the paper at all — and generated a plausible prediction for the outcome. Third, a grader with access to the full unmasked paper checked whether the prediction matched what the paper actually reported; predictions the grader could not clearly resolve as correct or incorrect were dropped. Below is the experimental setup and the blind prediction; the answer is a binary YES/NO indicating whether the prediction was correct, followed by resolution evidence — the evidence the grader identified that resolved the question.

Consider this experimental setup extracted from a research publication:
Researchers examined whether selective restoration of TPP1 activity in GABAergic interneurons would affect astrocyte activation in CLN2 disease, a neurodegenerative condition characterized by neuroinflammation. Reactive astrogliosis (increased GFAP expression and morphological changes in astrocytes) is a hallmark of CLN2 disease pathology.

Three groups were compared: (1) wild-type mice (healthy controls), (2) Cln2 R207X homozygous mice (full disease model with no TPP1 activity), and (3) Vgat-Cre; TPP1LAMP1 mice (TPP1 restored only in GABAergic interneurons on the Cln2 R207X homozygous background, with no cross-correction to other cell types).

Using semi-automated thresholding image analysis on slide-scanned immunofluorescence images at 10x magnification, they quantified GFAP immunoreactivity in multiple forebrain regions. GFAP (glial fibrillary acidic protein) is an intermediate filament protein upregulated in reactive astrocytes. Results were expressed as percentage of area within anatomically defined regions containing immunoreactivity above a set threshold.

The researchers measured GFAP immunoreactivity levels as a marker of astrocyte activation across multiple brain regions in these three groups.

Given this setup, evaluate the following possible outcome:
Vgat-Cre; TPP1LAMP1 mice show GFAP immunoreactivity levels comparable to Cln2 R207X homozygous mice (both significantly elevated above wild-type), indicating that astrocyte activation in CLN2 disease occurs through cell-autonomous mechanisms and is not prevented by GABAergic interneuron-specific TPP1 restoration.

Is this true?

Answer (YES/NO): NO